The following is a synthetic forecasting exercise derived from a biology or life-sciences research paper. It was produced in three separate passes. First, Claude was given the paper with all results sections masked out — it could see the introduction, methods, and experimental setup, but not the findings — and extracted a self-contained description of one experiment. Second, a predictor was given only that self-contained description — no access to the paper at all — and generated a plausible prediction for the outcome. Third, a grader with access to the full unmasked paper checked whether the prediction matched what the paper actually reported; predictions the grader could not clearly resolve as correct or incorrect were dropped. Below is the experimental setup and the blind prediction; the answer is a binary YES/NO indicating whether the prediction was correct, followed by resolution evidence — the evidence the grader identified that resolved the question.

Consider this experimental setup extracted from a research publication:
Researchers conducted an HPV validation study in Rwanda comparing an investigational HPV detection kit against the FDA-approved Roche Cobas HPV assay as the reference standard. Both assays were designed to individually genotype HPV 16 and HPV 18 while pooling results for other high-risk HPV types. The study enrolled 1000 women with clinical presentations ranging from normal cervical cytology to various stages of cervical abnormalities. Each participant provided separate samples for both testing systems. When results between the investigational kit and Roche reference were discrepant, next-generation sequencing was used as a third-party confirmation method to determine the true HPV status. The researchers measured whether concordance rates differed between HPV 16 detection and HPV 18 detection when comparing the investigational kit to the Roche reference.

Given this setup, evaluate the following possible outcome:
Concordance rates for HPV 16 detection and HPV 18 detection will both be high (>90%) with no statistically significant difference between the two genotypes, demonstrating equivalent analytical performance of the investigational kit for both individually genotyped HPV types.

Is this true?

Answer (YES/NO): NO